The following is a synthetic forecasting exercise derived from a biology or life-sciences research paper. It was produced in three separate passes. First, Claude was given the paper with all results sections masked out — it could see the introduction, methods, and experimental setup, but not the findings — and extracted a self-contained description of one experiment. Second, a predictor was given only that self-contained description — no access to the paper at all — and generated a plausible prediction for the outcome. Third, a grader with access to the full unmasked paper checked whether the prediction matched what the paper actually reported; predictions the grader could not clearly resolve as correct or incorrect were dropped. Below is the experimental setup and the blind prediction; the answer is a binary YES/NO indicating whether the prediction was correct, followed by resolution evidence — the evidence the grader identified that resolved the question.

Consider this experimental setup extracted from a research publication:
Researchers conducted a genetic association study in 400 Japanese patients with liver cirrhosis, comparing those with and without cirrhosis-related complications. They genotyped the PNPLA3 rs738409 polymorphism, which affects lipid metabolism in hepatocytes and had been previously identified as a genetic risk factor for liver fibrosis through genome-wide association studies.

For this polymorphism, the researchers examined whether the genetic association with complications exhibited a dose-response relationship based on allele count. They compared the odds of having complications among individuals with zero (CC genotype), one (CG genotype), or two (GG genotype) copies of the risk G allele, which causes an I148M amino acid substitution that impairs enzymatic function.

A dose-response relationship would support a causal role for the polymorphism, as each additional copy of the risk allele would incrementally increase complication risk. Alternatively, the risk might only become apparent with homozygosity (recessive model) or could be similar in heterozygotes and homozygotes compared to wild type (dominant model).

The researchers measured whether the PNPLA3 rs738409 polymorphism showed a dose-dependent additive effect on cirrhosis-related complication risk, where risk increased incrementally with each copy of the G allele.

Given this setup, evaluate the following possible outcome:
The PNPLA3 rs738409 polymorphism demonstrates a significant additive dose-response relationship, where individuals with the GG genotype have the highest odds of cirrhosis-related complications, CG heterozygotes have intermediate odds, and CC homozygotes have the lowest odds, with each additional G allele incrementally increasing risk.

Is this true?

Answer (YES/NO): NO